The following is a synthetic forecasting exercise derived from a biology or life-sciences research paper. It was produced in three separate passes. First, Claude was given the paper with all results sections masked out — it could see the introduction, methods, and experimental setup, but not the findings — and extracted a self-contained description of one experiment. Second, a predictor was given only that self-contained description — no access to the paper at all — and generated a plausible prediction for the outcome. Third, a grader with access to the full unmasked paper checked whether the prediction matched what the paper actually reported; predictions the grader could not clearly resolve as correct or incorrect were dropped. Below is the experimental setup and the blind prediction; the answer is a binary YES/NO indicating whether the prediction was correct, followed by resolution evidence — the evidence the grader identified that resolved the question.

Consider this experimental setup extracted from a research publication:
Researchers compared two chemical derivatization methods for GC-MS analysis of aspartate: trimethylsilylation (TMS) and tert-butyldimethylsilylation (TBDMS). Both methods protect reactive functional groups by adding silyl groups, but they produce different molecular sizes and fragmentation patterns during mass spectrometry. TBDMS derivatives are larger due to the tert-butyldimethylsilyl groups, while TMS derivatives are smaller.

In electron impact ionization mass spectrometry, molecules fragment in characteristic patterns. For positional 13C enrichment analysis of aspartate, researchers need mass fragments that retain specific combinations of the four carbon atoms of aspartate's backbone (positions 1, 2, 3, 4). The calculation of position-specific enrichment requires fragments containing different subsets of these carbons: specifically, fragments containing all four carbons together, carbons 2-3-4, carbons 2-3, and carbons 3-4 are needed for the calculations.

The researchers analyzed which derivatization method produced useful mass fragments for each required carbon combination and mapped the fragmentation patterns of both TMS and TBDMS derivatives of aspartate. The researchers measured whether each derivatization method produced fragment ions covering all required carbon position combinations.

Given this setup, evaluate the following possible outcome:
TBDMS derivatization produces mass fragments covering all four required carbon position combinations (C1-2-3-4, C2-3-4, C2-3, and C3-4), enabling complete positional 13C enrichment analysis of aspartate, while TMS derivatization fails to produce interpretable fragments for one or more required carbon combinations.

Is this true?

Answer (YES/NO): NO